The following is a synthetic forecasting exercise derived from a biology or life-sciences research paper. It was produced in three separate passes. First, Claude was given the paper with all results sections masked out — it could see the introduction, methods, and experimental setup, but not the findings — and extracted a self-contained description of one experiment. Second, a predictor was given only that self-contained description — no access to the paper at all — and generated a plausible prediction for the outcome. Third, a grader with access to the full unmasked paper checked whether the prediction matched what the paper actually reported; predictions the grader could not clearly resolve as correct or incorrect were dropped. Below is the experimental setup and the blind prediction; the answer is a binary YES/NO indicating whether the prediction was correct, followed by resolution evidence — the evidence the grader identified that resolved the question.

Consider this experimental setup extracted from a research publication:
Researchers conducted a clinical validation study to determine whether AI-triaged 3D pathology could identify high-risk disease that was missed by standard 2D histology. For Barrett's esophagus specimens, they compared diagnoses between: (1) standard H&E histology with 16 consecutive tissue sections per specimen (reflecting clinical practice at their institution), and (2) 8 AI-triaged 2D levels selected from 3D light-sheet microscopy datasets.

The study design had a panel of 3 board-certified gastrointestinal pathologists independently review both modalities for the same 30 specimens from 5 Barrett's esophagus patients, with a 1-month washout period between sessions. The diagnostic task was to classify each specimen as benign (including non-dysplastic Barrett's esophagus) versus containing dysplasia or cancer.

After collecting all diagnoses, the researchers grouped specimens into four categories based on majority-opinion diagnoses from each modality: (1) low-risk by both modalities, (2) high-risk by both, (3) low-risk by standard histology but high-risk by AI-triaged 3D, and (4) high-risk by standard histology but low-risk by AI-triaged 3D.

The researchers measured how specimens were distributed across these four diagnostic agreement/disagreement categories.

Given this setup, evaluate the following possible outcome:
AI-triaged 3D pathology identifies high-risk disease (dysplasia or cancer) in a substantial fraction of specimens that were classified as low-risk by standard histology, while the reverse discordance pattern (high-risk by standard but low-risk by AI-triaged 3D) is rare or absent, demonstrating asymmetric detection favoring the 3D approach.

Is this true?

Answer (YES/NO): YES